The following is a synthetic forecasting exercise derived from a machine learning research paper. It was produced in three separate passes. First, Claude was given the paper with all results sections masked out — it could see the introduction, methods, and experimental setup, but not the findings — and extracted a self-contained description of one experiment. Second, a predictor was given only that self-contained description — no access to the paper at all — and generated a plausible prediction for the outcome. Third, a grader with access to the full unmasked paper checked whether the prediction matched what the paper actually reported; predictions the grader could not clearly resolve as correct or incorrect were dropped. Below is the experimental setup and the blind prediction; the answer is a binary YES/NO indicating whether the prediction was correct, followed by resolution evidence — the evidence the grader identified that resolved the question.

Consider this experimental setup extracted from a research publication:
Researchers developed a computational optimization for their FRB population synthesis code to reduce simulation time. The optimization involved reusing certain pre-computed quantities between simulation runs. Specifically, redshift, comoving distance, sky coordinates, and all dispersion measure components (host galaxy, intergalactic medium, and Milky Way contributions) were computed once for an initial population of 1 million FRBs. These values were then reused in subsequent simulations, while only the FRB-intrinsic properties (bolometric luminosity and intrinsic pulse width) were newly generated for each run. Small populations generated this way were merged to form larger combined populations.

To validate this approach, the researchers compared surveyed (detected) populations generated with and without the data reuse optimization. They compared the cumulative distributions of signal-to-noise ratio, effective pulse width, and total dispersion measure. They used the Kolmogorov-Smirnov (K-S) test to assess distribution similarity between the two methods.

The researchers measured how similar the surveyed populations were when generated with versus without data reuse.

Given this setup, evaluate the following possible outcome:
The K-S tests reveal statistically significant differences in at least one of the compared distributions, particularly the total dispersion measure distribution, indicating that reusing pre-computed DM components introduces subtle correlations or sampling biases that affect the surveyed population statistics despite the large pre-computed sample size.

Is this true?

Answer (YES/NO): NO